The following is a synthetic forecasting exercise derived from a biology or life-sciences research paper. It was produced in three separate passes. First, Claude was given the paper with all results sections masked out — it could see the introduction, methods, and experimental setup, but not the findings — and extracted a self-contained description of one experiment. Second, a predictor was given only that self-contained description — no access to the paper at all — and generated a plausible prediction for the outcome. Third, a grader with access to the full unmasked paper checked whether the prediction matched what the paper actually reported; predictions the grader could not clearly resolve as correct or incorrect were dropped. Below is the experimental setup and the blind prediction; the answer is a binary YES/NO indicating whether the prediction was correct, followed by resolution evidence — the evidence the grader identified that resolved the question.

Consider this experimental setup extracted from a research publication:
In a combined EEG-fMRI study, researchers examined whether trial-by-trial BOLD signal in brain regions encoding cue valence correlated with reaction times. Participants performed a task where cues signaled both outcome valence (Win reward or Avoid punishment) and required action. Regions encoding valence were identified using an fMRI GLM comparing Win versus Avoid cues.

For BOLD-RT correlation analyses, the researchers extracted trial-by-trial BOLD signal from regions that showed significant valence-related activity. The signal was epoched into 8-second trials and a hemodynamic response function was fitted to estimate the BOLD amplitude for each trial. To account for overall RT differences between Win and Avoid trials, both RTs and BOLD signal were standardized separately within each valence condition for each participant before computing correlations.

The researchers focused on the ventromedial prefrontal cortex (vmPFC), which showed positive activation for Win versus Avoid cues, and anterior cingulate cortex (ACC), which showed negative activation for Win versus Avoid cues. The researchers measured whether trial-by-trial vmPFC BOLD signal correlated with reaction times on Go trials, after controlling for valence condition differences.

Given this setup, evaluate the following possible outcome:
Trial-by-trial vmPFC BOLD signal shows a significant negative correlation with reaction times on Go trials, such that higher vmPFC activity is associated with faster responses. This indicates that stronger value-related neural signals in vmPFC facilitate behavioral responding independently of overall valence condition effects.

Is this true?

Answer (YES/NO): YES